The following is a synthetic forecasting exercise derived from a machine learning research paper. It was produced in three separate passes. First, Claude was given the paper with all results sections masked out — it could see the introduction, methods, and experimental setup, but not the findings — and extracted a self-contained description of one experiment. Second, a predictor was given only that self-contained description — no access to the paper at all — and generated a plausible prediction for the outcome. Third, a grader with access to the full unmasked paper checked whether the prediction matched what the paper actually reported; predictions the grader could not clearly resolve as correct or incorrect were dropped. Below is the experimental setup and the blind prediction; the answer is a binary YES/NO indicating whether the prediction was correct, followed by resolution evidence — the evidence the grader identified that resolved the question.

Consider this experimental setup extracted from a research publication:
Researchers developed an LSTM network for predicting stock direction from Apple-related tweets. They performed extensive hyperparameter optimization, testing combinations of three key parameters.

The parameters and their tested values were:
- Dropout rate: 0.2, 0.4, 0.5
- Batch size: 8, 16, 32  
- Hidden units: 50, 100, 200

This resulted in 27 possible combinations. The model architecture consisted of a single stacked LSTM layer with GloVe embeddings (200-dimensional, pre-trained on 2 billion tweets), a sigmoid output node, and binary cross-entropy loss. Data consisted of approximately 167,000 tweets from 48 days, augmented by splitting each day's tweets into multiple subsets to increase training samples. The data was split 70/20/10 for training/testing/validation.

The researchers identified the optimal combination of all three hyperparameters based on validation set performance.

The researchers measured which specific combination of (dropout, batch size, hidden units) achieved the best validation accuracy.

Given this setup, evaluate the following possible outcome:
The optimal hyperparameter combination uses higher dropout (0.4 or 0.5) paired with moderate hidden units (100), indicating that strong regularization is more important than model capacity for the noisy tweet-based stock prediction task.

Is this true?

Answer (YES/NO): YES